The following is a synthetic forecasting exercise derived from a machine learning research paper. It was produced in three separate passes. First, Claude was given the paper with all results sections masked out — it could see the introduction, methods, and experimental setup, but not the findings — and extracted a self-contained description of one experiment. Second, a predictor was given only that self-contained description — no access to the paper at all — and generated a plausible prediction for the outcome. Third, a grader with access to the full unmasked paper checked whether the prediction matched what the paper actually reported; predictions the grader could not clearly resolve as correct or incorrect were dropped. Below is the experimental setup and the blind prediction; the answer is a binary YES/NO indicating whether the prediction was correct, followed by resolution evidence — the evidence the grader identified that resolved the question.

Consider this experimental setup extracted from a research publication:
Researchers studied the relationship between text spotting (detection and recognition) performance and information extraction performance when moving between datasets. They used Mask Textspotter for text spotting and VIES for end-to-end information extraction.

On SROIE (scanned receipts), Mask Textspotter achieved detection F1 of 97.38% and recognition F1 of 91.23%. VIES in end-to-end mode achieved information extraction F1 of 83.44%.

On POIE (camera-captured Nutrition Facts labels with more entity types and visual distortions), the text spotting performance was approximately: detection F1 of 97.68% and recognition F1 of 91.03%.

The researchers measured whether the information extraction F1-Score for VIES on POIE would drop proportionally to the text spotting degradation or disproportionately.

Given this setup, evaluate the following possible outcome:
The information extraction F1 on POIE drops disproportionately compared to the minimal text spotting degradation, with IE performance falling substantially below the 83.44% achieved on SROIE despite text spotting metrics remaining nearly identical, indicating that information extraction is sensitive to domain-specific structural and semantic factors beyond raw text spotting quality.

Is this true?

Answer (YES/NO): YES